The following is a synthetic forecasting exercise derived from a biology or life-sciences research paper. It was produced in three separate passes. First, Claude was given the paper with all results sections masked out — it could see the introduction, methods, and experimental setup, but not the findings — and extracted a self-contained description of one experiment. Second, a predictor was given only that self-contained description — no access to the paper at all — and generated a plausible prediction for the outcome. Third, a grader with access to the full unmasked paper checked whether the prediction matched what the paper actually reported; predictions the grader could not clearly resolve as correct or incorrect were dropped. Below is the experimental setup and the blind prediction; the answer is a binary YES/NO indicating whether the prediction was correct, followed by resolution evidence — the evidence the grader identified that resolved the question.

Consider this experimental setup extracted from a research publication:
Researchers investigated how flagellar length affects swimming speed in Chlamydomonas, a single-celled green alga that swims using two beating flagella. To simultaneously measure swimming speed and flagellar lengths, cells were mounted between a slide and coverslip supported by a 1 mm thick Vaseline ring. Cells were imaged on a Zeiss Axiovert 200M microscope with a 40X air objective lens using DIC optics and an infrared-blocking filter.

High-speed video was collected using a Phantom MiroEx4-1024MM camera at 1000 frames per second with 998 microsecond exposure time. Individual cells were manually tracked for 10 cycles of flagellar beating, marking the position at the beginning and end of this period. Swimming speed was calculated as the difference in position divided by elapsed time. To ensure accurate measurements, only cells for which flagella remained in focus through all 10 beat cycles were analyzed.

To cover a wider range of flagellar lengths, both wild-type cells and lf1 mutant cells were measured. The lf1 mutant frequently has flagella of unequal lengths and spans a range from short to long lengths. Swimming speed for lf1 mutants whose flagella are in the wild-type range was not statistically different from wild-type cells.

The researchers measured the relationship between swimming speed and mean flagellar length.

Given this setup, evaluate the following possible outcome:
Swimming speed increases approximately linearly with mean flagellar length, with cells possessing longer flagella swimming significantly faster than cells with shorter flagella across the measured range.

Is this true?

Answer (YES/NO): NO